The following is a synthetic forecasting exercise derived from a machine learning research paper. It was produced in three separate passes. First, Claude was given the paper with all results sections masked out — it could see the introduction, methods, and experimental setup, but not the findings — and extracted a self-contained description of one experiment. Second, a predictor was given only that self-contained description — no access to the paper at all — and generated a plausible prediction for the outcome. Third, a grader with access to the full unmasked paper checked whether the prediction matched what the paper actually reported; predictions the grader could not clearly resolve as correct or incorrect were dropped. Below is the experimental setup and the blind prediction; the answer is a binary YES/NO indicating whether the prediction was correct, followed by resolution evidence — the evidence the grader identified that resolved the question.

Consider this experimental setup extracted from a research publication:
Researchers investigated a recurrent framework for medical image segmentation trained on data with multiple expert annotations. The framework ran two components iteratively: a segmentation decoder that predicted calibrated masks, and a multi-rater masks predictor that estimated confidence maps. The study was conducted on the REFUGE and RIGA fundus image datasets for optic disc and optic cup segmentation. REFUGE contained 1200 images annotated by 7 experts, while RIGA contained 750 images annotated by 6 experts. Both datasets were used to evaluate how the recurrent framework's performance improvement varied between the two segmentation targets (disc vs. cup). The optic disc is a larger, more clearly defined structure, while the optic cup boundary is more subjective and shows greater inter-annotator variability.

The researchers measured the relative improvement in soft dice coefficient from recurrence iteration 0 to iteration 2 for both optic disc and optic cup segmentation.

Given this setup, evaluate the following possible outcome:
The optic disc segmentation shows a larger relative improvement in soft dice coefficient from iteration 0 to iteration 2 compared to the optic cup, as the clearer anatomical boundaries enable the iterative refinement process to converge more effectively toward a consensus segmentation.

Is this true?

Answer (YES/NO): NO